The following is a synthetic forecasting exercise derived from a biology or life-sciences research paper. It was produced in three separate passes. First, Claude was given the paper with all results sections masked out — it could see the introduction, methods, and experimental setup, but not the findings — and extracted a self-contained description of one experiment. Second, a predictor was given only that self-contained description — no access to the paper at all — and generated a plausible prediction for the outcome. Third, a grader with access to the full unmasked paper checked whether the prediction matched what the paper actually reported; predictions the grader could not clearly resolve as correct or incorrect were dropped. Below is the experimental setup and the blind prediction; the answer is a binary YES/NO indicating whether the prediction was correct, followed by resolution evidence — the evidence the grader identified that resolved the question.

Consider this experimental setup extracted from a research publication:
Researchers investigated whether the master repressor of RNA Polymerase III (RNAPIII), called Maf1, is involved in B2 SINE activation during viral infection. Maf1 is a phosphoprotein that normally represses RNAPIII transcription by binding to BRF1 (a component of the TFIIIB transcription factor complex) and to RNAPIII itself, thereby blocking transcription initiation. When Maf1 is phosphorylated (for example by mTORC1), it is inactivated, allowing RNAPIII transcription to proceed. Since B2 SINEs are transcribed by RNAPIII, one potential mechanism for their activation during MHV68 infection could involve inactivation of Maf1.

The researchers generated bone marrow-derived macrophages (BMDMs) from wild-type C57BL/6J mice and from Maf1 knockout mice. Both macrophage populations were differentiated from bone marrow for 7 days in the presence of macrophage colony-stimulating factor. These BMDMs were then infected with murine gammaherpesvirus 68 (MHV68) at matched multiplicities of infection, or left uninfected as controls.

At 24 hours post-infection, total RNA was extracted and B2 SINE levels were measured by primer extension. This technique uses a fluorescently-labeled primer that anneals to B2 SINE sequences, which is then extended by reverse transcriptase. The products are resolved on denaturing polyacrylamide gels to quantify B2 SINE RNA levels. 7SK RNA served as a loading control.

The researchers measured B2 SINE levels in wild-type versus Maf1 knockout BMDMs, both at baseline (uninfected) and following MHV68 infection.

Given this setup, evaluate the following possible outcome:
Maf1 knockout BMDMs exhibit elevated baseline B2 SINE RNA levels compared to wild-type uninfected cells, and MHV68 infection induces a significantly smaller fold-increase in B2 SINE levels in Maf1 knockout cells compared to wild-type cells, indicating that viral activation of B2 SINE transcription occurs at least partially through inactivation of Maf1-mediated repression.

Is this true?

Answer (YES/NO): NO